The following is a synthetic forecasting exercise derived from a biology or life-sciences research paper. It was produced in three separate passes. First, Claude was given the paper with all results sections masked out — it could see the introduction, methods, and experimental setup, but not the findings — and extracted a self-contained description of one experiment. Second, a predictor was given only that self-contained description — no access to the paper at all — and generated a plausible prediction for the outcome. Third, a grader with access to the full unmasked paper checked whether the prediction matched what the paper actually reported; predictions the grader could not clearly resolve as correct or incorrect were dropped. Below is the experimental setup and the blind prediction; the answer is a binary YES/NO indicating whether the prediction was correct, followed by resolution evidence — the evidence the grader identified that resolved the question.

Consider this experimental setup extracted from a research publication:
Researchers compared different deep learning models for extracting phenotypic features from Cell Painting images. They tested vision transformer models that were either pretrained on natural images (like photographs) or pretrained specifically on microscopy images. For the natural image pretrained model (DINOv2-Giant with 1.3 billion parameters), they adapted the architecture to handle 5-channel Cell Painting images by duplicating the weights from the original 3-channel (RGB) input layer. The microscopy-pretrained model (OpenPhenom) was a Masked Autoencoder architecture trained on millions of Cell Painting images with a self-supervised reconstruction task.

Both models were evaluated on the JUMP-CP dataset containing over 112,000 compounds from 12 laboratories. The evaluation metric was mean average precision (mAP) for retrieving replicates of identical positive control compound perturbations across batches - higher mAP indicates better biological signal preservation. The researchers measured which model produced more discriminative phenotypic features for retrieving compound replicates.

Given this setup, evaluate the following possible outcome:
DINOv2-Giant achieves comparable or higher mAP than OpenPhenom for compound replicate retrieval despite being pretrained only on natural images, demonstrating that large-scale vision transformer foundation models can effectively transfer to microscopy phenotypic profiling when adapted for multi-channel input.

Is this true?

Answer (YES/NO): YES